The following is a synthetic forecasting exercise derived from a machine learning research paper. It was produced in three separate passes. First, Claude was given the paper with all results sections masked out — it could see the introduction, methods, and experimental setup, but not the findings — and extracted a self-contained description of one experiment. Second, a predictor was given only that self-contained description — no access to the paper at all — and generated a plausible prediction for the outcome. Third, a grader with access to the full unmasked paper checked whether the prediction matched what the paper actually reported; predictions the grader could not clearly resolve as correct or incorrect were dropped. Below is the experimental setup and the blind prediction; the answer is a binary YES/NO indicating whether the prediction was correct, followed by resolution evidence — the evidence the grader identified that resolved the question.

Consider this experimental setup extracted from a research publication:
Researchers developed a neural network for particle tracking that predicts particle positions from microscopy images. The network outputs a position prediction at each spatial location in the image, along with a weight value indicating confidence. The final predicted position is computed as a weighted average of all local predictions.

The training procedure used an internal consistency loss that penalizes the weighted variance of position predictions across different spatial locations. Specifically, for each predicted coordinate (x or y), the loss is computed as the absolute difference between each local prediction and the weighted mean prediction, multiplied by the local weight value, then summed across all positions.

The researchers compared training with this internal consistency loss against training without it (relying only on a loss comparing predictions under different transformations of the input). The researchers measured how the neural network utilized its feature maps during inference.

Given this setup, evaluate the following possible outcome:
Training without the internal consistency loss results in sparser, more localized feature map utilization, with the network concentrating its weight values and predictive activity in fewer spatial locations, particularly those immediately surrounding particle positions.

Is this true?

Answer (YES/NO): NO